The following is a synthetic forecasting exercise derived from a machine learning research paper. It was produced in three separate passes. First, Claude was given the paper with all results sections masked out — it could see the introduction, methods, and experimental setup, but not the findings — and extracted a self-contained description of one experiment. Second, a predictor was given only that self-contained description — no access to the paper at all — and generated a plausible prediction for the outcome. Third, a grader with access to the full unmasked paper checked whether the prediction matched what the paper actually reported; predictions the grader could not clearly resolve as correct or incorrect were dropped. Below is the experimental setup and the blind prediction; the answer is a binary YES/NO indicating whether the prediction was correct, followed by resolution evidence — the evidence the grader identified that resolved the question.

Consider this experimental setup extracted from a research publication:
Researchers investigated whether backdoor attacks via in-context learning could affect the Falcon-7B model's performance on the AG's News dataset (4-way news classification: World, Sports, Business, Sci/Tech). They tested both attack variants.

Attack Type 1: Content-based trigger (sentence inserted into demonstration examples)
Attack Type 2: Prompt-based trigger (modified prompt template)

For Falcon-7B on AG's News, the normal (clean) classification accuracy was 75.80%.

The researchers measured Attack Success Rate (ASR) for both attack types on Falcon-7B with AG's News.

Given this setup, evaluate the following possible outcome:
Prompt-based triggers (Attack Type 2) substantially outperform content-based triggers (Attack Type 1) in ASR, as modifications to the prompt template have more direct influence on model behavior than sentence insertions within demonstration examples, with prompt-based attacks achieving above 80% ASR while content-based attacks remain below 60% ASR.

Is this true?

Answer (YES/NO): NO